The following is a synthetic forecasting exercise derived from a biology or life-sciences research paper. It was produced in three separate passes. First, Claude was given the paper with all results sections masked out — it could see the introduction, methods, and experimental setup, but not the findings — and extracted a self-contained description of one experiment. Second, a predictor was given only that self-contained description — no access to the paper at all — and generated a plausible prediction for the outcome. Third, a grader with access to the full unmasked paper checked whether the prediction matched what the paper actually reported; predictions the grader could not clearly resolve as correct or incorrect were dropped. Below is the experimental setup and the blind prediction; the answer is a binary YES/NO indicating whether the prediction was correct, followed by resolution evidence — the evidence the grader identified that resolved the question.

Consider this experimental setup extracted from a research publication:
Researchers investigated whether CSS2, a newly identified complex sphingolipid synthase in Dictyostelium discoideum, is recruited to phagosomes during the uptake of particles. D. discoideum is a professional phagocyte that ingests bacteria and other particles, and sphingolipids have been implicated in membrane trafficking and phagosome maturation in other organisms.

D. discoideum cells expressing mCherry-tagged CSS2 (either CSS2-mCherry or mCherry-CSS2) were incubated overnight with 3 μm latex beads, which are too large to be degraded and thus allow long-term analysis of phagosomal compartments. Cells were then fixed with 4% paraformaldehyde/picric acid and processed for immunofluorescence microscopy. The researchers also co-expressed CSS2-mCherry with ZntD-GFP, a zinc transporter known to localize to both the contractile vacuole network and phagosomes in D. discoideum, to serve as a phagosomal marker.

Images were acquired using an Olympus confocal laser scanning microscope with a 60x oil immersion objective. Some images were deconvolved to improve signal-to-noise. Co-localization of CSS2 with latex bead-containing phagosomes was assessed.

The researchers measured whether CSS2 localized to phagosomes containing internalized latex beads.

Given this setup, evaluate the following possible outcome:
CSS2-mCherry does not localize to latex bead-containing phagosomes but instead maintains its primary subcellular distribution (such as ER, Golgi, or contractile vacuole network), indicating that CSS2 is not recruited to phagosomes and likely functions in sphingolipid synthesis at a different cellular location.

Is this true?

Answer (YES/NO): YES